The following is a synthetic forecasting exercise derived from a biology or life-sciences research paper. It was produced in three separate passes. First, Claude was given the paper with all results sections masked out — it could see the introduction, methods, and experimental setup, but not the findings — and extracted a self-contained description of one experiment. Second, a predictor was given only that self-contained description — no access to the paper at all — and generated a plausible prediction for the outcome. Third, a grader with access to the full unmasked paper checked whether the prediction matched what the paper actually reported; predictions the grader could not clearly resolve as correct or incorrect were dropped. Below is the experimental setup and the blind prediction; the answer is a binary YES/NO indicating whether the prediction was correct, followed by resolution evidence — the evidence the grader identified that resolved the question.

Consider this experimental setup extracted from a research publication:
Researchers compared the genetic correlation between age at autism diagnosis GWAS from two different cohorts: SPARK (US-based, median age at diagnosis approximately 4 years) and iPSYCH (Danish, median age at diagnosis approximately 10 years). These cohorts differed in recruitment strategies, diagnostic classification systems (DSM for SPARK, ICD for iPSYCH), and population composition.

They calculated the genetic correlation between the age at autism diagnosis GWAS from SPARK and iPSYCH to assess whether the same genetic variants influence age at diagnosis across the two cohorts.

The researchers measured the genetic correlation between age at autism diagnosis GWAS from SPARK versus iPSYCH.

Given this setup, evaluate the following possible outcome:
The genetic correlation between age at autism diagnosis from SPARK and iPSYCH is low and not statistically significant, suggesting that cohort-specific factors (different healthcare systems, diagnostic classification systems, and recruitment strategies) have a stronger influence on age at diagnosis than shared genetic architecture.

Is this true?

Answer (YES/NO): NO